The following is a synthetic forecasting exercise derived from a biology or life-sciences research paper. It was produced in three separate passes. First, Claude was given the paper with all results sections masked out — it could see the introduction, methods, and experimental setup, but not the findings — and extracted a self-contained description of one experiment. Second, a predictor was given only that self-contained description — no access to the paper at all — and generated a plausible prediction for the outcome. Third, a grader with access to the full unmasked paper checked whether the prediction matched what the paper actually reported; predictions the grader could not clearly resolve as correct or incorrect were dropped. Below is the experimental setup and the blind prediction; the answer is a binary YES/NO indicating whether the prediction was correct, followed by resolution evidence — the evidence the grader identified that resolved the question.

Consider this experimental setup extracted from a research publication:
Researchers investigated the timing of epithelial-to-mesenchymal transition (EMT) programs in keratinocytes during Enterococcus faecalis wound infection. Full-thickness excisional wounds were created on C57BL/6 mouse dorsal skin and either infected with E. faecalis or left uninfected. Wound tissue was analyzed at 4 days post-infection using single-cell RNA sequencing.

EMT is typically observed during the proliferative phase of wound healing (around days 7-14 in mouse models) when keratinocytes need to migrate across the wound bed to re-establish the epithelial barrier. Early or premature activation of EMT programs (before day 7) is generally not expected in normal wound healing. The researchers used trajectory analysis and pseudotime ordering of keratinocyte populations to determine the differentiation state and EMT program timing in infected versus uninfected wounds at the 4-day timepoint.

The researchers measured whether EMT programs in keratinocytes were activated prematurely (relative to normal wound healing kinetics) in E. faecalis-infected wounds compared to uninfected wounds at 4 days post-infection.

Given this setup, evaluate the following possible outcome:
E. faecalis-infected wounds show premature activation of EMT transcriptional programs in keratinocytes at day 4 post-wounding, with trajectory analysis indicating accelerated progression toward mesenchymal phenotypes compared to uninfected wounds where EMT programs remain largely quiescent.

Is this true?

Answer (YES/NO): YES